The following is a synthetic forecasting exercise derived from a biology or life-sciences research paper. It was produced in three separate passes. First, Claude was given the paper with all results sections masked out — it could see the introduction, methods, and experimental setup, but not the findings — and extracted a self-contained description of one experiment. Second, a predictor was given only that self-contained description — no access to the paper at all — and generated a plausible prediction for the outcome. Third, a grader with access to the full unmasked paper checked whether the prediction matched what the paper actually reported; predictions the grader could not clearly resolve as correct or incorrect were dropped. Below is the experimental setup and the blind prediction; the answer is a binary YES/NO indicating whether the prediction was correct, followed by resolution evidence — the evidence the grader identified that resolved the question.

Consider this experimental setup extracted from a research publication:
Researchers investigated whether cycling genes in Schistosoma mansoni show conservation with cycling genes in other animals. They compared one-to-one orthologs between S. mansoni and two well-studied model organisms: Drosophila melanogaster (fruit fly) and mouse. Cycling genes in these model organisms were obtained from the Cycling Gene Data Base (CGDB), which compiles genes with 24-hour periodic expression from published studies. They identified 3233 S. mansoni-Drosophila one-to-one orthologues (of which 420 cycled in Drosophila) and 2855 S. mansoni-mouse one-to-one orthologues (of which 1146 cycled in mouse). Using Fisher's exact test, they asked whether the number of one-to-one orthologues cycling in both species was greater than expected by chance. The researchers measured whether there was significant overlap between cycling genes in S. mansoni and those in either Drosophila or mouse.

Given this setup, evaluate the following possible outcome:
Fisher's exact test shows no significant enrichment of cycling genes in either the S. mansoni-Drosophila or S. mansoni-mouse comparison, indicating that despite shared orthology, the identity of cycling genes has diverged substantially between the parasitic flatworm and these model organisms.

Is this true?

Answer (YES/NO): NO